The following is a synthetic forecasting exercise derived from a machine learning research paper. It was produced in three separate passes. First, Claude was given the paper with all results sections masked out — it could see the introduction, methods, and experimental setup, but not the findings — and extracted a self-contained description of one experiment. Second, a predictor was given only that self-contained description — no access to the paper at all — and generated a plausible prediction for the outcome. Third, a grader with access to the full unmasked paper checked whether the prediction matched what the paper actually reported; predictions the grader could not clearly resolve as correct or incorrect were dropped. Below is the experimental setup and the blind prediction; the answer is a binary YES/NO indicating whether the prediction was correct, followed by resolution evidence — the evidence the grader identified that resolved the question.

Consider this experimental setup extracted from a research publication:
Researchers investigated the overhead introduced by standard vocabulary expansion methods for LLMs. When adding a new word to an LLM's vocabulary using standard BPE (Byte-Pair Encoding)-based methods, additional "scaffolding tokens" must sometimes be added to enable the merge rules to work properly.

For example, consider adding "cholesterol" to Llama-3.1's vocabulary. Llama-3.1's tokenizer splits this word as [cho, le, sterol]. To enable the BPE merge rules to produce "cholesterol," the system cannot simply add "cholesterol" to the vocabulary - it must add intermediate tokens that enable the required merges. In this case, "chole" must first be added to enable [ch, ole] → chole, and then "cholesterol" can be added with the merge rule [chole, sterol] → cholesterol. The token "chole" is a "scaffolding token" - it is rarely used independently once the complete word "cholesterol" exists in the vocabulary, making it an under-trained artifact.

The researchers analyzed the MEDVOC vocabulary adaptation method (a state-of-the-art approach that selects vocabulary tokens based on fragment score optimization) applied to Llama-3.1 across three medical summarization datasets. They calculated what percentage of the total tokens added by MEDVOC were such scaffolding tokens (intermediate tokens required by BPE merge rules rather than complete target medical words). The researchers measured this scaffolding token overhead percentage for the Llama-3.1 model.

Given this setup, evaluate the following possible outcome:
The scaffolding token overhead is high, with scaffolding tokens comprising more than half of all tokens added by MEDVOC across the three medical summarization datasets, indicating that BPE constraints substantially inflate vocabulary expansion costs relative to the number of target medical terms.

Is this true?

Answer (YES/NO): NO